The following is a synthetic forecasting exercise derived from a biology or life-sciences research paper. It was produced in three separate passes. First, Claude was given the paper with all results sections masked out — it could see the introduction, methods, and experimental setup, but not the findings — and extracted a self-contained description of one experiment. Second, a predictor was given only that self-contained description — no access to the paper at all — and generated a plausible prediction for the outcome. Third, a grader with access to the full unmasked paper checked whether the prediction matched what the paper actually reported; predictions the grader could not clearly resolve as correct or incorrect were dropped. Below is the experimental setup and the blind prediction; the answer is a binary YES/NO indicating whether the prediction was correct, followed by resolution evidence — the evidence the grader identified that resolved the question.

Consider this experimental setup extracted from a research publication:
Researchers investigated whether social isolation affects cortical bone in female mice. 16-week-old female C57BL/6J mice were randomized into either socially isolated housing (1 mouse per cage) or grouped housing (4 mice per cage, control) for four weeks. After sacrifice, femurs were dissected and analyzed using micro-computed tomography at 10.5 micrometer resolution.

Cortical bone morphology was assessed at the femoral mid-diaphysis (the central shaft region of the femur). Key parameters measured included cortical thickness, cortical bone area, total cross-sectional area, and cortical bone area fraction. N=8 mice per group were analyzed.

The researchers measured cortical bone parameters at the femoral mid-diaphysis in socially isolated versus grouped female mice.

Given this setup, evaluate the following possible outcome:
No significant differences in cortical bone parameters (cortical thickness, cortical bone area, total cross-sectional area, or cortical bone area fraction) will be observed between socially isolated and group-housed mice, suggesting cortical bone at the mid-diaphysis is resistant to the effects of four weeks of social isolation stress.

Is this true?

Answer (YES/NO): YES